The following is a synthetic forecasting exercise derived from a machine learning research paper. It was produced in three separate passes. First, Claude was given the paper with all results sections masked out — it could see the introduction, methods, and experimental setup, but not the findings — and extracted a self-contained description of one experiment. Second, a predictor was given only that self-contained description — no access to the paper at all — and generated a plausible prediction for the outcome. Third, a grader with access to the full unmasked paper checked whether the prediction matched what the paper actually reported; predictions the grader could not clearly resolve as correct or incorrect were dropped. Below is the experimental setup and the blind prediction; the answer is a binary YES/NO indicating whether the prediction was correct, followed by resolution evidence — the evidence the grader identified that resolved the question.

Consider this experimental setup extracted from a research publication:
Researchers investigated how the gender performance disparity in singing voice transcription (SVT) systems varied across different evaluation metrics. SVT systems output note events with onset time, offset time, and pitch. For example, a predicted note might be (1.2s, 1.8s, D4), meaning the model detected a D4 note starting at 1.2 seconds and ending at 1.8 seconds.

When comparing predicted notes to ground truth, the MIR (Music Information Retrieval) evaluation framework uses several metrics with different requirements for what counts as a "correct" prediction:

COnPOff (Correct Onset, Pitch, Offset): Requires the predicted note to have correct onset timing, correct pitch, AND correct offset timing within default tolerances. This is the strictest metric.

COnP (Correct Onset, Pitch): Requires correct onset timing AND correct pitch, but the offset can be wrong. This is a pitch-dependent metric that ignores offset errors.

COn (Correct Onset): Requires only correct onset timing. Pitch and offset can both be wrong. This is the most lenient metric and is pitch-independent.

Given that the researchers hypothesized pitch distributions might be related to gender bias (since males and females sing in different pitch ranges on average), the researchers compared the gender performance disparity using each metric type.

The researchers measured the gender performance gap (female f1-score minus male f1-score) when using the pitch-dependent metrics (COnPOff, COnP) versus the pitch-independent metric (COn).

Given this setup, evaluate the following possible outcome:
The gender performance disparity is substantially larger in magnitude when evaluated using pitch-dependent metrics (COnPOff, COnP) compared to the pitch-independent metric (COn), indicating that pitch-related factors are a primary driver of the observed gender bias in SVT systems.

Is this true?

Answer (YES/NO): YES